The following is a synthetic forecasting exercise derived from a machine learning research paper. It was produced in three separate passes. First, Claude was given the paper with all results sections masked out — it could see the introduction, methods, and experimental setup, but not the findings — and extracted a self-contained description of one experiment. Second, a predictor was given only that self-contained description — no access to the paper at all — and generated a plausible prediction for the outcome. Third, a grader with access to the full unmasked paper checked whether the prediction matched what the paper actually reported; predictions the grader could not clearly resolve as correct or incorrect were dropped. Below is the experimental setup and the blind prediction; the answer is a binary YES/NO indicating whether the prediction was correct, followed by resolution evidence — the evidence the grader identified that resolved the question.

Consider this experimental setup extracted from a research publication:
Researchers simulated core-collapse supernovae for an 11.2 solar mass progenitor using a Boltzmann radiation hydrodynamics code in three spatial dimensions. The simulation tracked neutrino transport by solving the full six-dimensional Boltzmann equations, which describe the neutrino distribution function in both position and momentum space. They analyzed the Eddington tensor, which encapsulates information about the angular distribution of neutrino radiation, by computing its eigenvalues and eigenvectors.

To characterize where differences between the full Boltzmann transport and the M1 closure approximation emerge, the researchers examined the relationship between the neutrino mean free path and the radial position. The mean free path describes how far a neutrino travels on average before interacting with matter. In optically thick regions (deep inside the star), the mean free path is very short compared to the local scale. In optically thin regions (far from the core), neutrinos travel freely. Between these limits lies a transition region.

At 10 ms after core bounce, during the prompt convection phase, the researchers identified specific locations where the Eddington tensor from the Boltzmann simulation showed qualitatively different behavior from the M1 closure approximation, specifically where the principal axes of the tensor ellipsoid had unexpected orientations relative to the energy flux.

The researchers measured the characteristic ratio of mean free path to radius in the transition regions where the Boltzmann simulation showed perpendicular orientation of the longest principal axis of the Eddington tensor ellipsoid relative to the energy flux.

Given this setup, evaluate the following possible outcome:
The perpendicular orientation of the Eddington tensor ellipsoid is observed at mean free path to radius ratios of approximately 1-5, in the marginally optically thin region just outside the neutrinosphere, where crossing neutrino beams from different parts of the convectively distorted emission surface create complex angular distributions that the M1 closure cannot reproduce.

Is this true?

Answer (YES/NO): NO